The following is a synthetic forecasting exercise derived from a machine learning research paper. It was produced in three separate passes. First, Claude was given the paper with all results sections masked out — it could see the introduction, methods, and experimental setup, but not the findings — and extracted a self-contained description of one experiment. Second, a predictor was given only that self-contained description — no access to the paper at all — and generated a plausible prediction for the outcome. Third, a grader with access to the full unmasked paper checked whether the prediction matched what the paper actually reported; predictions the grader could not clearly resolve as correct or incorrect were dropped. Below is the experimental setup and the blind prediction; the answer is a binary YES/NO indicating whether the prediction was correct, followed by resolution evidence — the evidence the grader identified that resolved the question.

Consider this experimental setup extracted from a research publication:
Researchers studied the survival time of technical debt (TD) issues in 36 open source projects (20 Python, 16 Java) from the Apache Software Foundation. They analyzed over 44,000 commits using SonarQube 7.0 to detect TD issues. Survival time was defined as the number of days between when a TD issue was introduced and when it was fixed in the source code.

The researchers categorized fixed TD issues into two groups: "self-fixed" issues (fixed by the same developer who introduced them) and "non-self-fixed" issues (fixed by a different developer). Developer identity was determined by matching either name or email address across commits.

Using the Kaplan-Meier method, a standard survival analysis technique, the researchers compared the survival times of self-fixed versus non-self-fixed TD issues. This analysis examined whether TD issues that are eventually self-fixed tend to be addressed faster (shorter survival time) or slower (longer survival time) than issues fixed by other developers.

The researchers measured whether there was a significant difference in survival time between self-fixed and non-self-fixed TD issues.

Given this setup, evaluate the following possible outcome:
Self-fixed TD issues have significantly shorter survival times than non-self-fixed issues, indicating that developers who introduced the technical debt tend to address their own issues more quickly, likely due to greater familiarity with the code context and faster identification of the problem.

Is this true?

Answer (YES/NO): NO